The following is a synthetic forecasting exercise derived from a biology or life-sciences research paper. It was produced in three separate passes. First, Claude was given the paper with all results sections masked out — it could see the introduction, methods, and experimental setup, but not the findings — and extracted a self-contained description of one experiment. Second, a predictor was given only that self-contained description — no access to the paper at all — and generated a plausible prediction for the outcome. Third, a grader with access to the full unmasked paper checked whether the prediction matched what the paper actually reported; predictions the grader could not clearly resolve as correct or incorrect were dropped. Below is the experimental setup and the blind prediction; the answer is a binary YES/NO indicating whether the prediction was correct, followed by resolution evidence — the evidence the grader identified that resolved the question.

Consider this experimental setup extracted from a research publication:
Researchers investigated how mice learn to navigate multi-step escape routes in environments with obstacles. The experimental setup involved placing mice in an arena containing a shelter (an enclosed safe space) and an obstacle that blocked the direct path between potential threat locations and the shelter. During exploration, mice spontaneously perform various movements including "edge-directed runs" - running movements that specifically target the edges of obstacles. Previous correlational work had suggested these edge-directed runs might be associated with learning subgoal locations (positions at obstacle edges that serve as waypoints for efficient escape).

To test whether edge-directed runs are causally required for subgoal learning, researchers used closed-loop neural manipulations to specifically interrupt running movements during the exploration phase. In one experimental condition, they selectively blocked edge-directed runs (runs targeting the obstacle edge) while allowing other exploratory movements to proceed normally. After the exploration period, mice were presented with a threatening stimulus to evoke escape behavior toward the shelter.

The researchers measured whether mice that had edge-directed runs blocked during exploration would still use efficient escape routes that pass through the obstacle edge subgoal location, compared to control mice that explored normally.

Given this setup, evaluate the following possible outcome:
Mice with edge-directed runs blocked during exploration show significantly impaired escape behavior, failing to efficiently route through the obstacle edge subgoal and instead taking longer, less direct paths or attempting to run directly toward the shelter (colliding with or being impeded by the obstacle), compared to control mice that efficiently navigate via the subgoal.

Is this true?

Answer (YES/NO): NO